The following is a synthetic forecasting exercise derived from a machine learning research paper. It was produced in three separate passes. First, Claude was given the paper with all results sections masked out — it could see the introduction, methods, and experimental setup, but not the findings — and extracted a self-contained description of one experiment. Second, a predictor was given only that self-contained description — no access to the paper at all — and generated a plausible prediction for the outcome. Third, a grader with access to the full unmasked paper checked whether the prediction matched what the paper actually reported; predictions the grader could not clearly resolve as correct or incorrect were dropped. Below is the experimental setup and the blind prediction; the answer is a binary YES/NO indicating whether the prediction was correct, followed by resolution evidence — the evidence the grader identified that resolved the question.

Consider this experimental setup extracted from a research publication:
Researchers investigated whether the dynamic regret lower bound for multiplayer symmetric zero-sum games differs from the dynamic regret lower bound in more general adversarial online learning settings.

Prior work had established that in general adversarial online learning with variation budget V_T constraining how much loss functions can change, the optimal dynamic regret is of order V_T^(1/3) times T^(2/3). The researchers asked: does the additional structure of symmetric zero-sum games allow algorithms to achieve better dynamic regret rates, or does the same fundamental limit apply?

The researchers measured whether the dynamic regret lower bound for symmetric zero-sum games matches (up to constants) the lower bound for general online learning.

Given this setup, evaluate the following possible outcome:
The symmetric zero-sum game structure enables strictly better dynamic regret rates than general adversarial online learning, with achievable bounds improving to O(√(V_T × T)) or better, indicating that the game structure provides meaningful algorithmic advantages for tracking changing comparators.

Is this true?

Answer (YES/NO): NO